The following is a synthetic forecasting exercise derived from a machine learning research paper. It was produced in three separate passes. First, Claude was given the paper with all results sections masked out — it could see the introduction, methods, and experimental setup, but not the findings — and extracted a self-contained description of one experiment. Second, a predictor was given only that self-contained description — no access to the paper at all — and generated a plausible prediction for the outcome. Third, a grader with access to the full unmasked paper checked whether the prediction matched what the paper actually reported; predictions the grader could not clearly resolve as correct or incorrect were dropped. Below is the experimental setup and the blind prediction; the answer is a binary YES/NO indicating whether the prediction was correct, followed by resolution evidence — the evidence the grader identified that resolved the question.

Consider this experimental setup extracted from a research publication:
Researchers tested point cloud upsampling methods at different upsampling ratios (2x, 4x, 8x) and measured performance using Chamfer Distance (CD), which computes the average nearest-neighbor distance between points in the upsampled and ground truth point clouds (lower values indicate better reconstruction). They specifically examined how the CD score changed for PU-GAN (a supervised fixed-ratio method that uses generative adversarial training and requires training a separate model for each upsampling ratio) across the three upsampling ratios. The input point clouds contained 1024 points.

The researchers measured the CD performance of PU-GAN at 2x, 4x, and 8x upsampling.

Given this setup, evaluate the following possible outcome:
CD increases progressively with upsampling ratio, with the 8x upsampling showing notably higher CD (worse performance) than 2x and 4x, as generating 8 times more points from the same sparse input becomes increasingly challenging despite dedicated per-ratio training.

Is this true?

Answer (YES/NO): NO